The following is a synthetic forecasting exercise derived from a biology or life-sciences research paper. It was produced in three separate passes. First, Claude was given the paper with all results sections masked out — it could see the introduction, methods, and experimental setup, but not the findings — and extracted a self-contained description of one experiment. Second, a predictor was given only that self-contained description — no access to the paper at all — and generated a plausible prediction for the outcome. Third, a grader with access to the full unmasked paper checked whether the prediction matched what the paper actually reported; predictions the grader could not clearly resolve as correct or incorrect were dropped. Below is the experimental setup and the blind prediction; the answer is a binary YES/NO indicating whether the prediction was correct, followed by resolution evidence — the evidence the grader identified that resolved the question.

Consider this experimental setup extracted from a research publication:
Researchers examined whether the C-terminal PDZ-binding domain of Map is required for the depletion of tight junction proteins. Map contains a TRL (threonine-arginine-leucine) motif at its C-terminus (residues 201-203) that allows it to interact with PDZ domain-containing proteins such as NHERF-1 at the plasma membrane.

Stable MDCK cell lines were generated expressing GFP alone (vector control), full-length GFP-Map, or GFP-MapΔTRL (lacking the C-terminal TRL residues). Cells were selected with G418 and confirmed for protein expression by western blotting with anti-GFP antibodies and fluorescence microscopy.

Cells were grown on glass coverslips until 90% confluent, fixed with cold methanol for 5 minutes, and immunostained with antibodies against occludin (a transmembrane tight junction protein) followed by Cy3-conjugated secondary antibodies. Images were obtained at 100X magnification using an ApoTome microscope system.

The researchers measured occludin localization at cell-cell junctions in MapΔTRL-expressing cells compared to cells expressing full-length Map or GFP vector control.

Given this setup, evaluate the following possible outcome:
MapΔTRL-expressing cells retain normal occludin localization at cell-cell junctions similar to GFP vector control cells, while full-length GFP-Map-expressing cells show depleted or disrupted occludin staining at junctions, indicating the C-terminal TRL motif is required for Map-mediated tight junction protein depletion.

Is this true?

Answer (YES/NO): NO